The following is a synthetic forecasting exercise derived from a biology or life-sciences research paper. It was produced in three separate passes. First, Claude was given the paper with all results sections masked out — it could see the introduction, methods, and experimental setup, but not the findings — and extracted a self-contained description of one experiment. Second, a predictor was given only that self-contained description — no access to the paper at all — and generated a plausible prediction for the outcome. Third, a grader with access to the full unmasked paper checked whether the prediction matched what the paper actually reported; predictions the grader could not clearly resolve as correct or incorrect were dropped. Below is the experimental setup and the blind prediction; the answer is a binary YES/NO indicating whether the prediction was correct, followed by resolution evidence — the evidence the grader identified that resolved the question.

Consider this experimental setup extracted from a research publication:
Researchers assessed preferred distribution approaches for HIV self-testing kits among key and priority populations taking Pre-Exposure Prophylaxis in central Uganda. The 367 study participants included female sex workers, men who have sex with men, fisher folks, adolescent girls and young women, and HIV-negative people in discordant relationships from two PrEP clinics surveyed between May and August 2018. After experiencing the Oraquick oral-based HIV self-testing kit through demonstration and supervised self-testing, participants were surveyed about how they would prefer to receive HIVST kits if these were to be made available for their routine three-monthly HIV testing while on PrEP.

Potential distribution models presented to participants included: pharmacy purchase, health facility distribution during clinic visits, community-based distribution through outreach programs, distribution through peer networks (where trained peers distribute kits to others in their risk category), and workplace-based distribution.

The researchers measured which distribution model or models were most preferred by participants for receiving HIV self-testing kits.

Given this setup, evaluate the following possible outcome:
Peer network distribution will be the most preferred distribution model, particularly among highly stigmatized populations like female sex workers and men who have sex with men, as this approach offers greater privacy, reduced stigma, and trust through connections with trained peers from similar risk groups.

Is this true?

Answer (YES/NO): NO